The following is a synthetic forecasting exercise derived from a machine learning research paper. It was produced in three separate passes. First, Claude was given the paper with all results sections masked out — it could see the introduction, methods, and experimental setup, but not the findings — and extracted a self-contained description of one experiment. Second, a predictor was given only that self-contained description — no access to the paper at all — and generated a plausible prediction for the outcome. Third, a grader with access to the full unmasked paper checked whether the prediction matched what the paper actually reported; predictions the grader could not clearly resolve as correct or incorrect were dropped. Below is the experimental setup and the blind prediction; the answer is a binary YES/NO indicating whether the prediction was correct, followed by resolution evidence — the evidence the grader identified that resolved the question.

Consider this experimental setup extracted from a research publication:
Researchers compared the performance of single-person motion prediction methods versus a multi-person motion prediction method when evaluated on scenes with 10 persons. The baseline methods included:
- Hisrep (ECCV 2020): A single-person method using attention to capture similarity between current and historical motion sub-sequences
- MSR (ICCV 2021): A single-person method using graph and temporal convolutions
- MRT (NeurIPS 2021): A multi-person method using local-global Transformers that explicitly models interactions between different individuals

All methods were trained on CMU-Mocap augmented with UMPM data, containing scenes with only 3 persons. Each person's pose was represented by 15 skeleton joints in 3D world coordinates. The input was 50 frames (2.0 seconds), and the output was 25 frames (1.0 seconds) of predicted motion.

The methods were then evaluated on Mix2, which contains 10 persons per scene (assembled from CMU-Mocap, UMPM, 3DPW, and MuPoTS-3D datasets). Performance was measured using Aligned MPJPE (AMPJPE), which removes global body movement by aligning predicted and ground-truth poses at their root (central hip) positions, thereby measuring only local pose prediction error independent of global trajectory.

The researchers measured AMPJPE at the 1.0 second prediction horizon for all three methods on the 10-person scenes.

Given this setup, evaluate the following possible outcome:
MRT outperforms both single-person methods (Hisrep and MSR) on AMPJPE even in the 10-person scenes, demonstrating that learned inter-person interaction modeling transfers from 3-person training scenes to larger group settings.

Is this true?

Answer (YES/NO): NO